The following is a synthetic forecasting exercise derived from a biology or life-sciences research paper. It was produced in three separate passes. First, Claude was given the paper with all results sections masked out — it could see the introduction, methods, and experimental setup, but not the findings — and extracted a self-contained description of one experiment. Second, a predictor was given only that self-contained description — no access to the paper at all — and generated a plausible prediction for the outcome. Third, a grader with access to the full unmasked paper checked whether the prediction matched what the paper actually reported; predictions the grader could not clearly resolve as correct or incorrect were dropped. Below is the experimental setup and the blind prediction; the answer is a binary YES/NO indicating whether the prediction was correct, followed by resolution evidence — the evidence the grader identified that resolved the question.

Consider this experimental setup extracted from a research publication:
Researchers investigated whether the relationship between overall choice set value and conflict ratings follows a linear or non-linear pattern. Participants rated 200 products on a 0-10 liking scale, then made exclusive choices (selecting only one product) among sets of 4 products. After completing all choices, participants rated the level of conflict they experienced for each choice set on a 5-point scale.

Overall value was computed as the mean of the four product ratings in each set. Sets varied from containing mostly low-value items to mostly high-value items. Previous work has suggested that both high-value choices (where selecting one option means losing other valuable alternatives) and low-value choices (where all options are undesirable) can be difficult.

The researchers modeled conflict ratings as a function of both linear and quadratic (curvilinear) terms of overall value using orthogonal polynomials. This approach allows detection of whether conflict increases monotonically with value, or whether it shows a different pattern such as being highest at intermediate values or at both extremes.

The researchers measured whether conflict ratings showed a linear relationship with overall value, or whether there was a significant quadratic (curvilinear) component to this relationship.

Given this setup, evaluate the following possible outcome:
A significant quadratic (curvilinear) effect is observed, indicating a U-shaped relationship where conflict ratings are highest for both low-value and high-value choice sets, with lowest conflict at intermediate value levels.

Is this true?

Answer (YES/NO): YES